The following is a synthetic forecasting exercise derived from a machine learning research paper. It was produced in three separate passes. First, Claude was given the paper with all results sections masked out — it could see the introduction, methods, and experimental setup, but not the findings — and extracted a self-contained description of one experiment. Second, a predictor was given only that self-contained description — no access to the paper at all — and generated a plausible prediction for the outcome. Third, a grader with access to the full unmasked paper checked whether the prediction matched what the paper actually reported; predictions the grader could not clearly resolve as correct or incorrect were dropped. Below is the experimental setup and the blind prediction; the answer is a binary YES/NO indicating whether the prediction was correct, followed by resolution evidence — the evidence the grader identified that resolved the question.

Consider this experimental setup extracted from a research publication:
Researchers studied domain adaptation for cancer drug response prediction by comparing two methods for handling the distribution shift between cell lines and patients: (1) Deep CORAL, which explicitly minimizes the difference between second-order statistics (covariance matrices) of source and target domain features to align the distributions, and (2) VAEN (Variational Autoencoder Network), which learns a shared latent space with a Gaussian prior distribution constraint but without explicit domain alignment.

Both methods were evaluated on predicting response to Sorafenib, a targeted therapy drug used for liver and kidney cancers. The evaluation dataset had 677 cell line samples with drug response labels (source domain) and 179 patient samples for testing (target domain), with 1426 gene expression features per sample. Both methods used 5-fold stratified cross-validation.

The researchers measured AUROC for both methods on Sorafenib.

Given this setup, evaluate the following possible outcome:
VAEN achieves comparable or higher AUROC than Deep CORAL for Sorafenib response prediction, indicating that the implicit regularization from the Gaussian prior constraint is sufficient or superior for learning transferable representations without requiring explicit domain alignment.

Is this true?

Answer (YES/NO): YES